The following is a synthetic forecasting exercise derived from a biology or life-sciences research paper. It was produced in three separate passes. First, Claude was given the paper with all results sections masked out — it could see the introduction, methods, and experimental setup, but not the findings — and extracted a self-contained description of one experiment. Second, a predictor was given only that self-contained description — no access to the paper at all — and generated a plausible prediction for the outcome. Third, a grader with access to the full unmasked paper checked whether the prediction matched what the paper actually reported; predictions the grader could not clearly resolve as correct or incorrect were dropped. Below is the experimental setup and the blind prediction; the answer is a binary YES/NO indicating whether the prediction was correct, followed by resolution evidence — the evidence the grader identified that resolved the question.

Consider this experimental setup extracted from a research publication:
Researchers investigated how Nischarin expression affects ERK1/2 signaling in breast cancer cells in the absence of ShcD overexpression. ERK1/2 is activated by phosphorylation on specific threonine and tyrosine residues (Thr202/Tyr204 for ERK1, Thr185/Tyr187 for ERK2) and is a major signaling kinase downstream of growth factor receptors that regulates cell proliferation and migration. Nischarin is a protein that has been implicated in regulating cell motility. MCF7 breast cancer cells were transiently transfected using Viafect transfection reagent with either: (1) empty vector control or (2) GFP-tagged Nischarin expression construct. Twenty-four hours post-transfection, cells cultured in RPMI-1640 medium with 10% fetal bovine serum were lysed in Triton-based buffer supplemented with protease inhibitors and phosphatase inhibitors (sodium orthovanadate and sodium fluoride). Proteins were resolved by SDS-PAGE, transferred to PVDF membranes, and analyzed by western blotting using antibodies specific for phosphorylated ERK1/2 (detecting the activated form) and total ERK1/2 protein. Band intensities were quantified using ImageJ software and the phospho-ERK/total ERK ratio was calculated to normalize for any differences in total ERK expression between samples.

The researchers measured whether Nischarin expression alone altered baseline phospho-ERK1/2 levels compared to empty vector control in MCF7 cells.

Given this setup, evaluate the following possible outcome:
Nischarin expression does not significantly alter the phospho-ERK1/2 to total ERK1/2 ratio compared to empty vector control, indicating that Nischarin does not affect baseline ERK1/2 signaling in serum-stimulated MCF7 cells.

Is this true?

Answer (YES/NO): NO